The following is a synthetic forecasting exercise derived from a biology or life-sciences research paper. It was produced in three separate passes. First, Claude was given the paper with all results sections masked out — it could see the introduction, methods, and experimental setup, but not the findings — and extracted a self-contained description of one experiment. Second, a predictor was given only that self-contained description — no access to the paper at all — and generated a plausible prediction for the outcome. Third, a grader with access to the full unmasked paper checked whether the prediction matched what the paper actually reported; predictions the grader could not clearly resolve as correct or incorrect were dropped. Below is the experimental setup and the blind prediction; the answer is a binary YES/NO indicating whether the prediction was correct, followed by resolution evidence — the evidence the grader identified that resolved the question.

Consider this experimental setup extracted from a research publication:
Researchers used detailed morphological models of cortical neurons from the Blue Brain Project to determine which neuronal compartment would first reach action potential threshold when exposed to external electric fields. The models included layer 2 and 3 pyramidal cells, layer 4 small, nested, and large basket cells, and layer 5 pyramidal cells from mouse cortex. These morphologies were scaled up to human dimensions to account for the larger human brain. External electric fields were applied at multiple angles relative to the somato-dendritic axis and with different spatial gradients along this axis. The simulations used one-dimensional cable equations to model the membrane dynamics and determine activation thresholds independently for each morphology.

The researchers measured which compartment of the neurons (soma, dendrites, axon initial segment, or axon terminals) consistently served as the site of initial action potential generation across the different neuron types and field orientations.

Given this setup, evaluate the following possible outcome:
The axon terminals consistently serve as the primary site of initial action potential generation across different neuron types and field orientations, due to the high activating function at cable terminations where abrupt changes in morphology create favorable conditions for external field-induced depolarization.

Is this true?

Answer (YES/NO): YES